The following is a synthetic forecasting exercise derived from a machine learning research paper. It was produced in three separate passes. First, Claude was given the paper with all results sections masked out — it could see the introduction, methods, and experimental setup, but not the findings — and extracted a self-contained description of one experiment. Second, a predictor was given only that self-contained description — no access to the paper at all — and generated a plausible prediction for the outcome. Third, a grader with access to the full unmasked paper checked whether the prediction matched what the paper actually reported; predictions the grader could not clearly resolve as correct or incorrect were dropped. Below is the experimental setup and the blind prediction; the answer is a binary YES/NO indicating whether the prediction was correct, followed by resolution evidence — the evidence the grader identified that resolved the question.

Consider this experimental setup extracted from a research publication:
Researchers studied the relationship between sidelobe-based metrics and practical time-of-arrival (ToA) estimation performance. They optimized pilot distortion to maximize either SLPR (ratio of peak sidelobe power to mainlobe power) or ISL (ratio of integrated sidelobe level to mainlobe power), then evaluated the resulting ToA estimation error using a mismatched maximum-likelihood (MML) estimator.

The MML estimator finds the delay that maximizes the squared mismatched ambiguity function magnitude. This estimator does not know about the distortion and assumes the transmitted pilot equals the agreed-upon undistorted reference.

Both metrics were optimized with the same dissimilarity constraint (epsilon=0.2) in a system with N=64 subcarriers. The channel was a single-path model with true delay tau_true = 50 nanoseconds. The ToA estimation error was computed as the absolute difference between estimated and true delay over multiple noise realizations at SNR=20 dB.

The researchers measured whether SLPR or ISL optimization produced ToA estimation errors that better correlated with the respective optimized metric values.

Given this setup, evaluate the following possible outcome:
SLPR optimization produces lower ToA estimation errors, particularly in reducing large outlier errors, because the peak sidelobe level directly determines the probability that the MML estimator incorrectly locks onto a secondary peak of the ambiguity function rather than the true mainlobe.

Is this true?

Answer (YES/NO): NO